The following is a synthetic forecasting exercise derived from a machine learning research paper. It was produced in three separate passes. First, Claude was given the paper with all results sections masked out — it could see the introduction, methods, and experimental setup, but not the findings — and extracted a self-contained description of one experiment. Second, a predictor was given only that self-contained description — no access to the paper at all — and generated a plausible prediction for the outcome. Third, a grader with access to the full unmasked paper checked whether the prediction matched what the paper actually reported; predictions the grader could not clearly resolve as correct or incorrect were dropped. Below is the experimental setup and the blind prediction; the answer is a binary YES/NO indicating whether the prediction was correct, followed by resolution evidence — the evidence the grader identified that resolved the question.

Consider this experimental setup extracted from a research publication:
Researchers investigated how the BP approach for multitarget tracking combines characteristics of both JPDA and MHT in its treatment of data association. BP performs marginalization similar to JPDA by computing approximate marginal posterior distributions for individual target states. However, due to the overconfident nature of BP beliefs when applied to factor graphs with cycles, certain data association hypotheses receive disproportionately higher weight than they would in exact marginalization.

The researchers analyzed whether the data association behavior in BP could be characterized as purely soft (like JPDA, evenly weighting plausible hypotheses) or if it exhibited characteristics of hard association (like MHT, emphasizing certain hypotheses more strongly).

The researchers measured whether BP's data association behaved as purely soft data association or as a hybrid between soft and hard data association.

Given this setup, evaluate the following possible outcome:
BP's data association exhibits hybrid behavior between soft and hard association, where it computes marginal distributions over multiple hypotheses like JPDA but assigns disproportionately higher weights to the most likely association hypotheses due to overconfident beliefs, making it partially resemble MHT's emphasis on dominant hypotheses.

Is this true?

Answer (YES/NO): YES